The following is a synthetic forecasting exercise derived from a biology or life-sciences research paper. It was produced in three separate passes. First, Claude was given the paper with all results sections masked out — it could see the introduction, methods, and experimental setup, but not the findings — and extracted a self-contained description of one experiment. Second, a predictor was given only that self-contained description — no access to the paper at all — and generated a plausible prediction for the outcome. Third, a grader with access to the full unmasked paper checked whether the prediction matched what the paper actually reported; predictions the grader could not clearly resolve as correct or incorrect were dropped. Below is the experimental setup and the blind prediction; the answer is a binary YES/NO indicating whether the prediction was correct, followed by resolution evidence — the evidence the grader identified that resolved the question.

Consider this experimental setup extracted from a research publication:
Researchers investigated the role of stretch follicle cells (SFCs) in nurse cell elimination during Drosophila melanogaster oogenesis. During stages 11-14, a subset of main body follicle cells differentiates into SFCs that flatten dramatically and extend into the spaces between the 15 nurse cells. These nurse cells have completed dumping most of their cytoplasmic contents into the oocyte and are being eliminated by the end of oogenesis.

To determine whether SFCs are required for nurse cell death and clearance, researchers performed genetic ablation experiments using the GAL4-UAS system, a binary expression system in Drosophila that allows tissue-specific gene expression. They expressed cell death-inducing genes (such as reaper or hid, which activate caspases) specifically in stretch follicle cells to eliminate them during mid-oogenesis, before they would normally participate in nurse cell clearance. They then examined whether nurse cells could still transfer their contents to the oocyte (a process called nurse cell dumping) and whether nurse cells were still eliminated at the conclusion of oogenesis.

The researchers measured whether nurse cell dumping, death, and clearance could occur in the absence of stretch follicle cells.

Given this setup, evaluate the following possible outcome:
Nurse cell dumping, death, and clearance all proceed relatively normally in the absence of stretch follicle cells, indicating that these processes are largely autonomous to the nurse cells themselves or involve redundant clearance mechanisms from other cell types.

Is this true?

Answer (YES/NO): NO